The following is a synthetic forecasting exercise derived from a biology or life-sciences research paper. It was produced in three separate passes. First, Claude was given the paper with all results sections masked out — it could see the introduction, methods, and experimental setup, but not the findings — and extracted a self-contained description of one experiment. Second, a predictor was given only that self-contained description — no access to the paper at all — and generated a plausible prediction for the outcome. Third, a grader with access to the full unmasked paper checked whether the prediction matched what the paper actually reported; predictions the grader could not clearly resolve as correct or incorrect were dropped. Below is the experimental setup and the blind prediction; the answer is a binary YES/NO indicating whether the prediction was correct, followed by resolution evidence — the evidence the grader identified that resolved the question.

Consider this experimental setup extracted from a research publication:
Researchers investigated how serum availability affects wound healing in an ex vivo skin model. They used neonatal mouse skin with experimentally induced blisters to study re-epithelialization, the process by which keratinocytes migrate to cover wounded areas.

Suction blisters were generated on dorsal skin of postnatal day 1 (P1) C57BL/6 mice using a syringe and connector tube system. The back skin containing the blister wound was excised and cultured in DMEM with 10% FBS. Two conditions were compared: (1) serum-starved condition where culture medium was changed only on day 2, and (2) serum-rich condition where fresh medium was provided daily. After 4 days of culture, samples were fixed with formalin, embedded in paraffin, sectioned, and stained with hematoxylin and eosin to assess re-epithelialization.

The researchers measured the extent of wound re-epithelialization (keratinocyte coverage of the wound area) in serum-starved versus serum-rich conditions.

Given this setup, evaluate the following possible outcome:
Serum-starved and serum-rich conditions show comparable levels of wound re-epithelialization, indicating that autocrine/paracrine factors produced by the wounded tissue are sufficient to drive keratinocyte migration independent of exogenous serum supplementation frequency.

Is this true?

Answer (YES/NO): NO